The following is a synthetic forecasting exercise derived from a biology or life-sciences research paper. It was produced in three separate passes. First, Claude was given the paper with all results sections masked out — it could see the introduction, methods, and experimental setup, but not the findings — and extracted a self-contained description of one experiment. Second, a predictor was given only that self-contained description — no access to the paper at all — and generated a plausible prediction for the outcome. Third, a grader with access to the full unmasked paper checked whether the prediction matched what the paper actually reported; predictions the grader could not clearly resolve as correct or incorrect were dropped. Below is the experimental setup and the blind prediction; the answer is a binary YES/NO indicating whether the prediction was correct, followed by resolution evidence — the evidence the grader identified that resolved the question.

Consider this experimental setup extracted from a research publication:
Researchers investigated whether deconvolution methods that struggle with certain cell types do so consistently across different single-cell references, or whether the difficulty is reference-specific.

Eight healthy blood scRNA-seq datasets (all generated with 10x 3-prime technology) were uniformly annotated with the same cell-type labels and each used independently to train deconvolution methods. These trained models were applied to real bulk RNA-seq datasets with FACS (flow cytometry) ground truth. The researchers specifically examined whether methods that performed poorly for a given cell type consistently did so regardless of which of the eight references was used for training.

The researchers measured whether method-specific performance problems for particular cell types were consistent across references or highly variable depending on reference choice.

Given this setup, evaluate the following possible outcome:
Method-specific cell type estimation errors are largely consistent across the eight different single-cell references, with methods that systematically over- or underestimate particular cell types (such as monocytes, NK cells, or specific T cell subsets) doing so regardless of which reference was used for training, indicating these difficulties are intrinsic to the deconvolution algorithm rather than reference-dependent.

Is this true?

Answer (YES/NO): YES